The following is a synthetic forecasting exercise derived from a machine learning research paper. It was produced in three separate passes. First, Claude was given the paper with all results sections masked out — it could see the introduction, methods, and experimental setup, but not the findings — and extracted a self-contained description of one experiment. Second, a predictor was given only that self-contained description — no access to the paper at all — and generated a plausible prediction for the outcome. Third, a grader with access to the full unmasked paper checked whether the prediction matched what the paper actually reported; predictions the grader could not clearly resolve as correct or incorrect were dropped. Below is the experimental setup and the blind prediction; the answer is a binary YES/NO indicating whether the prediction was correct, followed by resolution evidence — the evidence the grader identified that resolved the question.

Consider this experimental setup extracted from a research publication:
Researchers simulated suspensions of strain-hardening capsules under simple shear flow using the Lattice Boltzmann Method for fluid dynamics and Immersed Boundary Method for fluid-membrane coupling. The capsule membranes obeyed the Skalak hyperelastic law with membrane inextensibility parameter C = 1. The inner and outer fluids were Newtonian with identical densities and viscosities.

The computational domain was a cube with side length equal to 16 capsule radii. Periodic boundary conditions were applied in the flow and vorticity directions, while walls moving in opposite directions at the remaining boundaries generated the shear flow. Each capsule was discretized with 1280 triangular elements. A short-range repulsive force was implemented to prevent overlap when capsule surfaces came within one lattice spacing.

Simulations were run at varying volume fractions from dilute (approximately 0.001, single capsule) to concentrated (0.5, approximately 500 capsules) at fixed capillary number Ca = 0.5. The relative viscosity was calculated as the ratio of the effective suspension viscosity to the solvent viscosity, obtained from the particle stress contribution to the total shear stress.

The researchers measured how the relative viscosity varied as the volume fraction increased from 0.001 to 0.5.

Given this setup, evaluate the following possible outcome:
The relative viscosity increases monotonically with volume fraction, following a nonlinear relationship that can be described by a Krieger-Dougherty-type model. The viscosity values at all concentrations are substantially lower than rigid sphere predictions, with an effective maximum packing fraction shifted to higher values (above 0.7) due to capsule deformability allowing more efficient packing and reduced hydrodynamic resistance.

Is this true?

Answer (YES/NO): NO